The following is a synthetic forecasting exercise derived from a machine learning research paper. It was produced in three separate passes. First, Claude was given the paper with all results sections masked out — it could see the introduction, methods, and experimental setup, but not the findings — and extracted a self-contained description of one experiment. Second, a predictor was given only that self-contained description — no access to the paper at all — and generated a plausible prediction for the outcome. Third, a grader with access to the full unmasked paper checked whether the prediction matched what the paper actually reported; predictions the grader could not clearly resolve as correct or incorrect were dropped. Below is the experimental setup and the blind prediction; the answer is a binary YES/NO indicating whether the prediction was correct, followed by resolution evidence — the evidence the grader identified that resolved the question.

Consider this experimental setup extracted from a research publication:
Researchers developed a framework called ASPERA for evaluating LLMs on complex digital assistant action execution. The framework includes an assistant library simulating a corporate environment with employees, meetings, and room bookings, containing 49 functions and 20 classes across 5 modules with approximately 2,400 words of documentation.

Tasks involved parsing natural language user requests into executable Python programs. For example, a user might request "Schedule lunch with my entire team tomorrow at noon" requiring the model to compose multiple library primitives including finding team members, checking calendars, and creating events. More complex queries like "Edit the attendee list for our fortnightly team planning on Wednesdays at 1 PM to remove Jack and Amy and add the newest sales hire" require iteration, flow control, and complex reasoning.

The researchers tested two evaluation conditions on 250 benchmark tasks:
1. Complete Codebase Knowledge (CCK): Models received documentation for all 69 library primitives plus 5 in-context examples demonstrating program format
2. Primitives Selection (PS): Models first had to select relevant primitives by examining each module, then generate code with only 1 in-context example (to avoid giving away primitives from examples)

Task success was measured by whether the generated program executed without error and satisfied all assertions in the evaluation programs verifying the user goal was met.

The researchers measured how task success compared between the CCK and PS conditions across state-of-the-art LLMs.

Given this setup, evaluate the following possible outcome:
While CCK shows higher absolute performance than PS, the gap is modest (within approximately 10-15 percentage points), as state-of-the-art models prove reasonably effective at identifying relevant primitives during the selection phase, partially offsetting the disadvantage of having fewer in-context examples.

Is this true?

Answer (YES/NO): NO